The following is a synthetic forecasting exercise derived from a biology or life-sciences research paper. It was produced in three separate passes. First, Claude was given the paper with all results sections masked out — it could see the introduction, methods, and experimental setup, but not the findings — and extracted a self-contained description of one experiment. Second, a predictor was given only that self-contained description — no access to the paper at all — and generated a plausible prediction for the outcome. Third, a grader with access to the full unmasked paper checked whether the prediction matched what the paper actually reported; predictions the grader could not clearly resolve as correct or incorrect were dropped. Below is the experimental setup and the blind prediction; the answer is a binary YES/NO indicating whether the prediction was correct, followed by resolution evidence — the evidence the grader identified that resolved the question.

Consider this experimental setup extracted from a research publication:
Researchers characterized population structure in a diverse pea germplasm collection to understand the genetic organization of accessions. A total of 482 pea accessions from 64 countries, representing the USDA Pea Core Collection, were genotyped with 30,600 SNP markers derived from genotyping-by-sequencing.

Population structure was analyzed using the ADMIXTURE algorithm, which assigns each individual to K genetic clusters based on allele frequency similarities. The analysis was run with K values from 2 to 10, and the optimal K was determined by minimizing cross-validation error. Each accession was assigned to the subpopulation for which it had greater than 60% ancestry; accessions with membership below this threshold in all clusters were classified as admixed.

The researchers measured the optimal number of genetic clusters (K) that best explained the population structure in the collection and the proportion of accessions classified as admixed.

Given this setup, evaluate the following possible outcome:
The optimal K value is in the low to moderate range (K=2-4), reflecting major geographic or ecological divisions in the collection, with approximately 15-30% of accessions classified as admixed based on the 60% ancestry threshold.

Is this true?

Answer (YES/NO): NO